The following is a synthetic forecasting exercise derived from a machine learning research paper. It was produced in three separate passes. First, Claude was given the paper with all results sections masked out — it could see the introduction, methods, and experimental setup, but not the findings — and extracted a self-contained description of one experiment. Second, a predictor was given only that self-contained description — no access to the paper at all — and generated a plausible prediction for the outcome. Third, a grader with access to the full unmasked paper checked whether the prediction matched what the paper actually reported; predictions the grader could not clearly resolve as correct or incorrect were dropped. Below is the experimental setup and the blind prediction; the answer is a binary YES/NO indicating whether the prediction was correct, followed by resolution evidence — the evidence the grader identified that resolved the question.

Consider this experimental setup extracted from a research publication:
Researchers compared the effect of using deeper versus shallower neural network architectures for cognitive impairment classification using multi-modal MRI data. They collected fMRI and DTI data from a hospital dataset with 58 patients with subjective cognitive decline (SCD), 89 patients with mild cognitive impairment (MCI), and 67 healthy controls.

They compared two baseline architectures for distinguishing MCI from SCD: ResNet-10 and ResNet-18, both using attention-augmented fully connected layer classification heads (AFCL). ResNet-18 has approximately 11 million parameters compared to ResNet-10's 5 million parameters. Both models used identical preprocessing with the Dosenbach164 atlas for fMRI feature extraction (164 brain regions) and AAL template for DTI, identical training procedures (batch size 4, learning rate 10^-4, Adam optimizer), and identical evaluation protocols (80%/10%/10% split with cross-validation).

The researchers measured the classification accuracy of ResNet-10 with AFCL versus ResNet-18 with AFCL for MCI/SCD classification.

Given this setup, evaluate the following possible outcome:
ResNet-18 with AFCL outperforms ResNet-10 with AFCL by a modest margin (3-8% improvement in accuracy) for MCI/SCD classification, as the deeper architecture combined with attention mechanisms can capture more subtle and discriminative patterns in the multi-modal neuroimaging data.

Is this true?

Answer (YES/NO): NO